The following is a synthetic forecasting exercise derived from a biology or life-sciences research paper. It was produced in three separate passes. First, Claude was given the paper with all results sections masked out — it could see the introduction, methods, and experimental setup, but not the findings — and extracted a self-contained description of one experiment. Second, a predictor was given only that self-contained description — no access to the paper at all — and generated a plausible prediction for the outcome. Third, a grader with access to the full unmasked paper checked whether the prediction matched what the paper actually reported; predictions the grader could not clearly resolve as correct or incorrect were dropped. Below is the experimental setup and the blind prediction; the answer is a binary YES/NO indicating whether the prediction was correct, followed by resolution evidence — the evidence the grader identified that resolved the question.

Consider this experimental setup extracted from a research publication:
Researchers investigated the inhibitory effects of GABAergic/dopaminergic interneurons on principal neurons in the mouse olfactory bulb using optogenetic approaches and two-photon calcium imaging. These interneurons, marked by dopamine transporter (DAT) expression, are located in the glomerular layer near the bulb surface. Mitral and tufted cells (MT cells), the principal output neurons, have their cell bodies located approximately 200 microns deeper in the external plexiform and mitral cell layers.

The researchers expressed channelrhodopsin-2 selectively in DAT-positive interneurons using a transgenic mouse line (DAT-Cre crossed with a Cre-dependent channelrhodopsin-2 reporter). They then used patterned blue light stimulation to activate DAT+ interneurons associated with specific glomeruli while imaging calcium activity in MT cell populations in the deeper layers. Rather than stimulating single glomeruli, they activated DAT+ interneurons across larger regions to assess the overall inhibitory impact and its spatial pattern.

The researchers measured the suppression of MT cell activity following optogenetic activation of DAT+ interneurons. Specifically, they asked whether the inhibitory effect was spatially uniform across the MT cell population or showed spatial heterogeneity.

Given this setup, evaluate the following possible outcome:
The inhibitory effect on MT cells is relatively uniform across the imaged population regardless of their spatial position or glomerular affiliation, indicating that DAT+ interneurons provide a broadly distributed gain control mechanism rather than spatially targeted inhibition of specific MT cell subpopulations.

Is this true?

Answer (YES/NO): NO